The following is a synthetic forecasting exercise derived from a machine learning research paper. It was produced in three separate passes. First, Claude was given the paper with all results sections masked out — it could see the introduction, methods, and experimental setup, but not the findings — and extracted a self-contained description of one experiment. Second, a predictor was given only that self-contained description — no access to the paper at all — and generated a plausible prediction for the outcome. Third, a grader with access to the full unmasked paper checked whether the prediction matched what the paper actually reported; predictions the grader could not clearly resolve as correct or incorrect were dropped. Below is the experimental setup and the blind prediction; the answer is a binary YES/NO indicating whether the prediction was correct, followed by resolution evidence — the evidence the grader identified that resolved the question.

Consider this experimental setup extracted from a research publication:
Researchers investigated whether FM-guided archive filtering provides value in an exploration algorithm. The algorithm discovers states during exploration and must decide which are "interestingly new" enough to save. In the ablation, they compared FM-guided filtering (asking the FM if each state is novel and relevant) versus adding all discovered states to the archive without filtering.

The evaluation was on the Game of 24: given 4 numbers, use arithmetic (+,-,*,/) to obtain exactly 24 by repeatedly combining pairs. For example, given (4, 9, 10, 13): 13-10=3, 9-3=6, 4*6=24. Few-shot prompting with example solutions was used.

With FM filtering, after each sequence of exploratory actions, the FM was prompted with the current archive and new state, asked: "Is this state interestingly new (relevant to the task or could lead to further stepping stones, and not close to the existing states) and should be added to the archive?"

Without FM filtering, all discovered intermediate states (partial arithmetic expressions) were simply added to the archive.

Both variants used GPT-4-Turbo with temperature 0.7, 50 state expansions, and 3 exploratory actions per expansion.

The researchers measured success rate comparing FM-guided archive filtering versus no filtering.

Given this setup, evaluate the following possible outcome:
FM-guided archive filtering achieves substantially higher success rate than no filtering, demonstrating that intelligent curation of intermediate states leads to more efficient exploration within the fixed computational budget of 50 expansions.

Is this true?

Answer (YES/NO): NO